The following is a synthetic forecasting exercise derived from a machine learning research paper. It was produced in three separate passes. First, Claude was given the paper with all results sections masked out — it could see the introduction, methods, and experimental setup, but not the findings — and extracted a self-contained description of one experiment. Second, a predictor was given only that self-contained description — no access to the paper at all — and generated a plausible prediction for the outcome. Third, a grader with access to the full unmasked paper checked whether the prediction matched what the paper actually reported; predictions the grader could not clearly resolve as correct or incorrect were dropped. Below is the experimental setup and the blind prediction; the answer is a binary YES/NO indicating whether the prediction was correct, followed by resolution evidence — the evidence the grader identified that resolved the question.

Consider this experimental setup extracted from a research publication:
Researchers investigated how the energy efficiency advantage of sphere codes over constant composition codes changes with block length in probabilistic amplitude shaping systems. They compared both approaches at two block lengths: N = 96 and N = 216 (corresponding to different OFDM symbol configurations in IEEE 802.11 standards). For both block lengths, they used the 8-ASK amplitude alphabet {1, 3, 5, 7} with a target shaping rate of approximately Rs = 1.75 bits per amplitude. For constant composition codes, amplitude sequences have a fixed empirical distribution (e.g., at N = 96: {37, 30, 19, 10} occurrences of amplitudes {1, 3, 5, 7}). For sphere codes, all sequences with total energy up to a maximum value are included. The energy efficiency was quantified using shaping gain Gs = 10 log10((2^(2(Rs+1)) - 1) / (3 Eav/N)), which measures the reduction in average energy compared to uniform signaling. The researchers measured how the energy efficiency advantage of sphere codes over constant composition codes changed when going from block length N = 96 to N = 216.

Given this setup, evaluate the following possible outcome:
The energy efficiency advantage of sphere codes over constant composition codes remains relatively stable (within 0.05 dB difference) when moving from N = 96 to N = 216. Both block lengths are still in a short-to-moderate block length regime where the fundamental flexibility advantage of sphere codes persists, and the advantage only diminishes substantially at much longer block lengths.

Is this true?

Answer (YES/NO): NO